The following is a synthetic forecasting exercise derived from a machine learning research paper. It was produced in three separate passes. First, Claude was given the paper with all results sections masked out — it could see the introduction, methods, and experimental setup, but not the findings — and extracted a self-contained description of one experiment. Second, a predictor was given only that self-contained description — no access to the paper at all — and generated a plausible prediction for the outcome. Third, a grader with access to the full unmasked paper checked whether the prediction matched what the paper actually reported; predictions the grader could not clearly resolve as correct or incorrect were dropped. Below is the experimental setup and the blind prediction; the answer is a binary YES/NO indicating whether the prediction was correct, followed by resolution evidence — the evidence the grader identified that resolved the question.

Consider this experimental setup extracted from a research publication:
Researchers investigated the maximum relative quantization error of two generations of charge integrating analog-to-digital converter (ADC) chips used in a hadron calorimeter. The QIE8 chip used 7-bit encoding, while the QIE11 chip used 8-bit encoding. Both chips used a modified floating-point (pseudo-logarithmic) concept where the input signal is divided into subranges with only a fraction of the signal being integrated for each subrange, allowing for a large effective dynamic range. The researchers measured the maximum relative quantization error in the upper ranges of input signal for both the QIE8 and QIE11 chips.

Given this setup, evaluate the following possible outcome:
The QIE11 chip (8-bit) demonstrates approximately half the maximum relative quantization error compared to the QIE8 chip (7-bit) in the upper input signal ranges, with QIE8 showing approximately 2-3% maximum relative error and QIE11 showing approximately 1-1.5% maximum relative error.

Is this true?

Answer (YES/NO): NO